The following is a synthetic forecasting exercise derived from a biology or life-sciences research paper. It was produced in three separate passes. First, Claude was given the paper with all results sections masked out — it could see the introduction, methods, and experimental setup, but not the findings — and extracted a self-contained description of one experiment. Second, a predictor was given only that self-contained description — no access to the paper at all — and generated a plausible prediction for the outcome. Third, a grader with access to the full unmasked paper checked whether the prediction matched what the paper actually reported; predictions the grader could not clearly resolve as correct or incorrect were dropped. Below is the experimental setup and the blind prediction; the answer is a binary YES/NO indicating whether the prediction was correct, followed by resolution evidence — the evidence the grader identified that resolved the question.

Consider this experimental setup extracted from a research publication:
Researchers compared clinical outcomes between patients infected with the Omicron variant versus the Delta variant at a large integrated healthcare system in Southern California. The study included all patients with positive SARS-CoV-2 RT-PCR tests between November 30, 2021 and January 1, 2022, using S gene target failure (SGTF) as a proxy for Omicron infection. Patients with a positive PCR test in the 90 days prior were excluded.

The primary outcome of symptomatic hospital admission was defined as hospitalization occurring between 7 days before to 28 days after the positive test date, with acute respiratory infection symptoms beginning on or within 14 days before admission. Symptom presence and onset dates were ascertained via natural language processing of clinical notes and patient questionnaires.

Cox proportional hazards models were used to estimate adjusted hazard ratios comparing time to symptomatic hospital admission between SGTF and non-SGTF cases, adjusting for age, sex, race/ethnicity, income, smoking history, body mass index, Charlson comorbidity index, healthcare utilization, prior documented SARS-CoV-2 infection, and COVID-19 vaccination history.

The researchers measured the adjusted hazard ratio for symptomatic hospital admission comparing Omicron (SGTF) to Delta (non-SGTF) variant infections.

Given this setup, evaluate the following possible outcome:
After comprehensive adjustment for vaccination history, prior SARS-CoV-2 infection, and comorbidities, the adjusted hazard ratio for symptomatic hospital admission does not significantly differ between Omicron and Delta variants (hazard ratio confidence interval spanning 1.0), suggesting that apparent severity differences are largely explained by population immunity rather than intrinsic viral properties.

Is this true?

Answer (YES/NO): NO